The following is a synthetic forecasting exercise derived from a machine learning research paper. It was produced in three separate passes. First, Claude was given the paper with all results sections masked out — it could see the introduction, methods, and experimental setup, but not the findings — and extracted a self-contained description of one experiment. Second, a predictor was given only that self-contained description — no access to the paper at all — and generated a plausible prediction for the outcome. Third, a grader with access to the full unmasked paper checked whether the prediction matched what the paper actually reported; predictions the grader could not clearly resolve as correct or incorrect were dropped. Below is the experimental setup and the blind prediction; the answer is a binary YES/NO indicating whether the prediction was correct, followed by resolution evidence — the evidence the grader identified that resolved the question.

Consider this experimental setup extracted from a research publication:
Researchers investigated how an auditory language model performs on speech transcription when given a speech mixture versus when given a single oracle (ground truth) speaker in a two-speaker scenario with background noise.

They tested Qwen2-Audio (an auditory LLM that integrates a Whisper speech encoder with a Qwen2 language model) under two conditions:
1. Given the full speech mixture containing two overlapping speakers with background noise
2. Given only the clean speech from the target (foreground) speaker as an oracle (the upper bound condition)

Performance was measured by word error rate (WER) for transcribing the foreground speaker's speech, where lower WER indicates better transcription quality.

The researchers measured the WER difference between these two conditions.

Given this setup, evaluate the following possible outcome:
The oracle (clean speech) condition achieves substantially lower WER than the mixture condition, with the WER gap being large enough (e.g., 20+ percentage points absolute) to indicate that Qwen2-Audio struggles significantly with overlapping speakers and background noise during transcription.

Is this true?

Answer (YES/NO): YES